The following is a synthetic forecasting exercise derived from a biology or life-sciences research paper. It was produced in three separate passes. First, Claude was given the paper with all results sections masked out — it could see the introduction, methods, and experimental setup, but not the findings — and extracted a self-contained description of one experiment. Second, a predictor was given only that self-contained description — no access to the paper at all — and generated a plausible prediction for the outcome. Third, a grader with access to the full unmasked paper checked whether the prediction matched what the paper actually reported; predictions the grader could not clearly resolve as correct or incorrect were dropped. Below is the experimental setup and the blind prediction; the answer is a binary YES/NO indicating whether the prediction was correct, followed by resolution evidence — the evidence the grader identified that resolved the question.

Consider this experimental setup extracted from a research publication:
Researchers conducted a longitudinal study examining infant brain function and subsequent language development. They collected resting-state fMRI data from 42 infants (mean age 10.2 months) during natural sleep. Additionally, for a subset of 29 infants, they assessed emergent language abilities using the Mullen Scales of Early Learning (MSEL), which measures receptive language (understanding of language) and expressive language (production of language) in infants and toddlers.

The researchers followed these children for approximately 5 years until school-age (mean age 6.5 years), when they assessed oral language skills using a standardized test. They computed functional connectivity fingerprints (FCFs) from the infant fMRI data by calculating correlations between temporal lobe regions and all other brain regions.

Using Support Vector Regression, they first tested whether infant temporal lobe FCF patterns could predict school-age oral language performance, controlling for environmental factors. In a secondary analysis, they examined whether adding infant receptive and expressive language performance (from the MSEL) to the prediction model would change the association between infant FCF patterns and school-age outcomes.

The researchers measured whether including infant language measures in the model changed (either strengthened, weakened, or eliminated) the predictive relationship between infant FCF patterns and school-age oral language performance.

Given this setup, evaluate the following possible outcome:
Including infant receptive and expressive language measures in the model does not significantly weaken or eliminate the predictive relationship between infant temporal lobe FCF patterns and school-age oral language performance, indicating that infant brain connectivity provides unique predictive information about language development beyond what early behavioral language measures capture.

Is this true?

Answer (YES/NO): YES